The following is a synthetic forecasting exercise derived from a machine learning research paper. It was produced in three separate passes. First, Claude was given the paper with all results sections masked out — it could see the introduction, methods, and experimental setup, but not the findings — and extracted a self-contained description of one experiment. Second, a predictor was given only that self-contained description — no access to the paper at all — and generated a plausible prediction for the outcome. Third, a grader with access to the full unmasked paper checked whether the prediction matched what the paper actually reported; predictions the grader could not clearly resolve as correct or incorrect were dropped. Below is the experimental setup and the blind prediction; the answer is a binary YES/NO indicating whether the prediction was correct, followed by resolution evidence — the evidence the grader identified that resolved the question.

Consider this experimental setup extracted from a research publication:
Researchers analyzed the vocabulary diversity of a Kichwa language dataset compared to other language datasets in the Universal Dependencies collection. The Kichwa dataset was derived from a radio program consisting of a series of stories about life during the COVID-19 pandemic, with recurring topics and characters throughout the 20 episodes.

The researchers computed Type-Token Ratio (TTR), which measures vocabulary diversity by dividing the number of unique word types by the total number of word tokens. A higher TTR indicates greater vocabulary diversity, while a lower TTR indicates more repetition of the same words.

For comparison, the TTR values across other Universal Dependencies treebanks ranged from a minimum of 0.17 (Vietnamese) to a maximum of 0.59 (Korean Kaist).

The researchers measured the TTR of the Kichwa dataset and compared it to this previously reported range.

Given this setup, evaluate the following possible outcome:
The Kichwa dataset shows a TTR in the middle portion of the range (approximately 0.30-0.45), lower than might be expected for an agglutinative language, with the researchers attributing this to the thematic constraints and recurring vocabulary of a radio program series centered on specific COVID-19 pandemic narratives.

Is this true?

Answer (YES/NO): NO